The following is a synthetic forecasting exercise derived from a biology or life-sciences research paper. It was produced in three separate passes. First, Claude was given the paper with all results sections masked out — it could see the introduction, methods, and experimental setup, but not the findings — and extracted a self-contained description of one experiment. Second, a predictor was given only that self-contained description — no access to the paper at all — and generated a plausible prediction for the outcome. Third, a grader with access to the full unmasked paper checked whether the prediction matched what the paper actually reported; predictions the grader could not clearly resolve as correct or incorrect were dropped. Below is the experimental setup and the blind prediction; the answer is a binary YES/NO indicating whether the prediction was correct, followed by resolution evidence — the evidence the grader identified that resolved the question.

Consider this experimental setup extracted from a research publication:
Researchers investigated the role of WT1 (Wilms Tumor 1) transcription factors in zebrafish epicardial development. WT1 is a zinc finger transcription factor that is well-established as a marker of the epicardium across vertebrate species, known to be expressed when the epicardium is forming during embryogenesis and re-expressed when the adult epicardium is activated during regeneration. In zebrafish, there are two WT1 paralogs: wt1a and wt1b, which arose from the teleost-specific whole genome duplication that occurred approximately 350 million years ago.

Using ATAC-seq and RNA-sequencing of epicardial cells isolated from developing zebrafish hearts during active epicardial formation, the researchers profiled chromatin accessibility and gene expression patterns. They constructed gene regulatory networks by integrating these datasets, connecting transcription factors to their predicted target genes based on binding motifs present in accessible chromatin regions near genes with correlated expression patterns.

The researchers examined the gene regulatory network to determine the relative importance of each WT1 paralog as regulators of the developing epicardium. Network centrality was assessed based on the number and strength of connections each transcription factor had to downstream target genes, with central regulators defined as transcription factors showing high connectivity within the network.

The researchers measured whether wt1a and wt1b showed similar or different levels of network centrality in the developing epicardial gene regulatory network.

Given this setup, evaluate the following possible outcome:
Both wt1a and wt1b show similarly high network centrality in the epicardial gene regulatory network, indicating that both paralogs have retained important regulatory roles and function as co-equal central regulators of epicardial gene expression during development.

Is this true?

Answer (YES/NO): NO